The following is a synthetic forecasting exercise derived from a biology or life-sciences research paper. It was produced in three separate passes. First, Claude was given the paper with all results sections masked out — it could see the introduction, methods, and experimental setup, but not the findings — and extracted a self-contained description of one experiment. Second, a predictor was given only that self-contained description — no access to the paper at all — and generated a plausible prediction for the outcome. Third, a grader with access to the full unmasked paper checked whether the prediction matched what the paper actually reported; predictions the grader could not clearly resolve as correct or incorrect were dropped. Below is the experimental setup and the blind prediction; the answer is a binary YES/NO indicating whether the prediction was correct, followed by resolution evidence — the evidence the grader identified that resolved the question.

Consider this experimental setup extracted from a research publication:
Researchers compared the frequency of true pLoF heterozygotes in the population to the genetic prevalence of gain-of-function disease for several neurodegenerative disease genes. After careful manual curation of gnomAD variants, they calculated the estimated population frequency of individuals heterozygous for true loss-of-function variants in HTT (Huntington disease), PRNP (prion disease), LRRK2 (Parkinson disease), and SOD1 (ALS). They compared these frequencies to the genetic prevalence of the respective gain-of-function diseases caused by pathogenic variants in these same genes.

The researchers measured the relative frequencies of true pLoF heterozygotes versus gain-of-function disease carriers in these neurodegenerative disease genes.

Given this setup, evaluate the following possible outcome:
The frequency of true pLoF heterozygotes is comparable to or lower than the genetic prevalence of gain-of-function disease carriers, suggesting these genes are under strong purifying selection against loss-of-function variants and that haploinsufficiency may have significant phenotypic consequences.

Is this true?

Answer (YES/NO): NO